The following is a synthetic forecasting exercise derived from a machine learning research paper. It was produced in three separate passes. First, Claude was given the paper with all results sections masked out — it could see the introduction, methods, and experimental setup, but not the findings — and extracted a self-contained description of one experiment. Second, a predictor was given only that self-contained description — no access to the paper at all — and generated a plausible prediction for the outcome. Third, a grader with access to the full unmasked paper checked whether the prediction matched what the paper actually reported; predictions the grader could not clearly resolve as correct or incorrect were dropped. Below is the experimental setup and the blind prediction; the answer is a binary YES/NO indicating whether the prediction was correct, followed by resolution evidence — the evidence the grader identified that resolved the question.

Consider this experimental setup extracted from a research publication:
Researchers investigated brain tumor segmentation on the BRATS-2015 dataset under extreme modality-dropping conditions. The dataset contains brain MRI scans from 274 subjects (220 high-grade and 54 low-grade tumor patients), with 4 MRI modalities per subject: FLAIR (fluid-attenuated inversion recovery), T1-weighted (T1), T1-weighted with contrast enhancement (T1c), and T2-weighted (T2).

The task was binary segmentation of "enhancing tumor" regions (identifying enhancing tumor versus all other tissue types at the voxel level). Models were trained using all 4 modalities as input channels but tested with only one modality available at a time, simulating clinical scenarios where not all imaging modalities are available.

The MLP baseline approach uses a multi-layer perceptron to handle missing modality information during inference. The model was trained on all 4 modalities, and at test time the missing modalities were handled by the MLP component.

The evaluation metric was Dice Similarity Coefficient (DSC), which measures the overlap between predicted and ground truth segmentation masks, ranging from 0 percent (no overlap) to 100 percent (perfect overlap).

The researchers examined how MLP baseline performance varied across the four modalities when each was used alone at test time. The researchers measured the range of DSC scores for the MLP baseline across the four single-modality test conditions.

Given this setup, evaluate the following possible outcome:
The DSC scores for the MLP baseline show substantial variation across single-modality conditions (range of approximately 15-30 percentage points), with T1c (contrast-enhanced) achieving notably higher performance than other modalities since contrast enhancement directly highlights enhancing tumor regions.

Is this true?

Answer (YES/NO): YES